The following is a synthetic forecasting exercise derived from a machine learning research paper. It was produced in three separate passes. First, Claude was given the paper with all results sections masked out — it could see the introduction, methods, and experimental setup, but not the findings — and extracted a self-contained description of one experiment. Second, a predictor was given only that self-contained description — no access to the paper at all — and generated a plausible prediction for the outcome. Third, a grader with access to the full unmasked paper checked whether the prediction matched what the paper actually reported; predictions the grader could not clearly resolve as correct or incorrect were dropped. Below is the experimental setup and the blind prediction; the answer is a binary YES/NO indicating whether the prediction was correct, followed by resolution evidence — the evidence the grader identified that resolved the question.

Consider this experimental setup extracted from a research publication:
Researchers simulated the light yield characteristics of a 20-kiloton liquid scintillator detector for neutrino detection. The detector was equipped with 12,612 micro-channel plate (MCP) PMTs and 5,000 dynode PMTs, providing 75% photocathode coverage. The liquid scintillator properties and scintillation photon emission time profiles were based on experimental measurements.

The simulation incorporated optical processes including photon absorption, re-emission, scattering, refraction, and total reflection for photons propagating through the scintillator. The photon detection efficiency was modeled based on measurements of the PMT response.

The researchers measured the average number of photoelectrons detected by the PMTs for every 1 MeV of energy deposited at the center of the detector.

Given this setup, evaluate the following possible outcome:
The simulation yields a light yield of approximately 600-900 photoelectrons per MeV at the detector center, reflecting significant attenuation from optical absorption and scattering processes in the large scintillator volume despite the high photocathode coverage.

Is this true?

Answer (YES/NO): NO